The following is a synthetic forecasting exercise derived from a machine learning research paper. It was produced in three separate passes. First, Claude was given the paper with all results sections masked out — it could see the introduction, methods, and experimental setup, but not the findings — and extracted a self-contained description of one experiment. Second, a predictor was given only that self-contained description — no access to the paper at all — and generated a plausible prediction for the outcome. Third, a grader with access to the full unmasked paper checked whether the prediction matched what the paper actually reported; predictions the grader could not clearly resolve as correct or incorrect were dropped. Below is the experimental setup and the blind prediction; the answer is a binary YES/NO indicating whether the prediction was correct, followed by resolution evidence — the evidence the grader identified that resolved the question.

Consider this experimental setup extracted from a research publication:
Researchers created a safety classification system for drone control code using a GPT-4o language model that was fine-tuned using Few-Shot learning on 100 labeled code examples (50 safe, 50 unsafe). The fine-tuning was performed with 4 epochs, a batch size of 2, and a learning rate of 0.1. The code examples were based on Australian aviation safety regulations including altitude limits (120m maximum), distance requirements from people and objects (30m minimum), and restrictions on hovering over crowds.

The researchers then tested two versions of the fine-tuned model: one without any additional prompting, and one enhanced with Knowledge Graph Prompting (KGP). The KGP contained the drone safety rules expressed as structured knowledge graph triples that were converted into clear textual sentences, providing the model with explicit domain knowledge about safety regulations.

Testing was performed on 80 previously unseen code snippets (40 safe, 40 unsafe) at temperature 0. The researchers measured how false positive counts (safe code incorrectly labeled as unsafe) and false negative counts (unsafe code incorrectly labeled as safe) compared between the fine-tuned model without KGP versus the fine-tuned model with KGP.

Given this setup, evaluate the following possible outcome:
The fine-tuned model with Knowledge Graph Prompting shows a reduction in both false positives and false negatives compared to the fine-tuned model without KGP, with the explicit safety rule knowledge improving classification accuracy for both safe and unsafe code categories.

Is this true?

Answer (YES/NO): NO